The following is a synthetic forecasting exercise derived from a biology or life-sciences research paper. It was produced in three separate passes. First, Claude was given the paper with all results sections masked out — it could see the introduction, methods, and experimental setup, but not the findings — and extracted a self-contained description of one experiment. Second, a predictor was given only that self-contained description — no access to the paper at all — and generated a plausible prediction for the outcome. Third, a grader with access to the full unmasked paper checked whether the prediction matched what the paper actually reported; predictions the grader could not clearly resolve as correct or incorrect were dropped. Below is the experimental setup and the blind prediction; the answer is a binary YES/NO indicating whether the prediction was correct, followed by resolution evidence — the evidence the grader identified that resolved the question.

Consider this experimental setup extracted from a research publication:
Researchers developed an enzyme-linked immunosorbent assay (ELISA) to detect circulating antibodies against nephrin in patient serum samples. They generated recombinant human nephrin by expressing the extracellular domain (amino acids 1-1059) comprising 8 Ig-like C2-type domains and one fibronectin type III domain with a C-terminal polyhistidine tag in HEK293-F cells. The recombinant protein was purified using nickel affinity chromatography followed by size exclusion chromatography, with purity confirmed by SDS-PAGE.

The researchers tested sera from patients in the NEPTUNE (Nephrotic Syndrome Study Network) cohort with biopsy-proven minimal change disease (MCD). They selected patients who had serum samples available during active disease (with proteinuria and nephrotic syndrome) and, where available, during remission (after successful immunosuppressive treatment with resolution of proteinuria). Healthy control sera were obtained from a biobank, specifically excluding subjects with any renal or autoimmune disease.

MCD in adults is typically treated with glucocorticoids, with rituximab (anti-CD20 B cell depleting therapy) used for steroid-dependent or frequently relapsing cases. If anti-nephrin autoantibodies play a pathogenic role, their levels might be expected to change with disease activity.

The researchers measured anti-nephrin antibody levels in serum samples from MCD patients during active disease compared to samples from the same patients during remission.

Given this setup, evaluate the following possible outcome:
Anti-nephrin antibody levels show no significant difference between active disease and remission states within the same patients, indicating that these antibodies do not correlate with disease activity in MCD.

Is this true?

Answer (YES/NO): NO